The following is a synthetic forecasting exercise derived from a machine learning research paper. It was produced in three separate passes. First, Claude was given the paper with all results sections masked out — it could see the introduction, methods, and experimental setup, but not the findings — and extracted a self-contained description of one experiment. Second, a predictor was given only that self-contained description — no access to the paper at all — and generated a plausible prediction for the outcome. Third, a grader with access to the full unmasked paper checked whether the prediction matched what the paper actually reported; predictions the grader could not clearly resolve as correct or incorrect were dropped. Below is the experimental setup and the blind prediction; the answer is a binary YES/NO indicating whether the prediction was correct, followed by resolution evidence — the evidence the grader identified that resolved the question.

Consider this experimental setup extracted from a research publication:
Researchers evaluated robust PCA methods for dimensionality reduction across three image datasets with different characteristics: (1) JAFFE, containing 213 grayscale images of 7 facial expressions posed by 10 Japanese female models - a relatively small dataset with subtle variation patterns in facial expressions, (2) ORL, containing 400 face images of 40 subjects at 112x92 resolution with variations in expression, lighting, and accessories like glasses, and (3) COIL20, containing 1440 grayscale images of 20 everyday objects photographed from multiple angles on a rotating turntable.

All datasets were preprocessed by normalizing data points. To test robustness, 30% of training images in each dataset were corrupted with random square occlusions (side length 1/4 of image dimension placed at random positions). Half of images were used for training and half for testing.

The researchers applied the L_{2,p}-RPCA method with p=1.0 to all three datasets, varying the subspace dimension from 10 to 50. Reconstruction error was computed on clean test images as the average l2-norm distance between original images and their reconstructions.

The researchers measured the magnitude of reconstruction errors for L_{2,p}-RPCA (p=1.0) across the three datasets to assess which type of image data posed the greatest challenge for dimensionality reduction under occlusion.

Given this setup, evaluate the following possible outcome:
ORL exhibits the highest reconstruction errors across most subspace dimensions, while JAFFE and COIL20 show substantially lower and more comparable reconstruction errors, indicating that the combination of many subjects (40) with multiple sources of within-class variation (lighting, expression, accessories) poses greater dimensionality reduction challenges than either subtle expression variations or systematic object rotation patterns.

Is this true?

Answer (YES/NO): NO